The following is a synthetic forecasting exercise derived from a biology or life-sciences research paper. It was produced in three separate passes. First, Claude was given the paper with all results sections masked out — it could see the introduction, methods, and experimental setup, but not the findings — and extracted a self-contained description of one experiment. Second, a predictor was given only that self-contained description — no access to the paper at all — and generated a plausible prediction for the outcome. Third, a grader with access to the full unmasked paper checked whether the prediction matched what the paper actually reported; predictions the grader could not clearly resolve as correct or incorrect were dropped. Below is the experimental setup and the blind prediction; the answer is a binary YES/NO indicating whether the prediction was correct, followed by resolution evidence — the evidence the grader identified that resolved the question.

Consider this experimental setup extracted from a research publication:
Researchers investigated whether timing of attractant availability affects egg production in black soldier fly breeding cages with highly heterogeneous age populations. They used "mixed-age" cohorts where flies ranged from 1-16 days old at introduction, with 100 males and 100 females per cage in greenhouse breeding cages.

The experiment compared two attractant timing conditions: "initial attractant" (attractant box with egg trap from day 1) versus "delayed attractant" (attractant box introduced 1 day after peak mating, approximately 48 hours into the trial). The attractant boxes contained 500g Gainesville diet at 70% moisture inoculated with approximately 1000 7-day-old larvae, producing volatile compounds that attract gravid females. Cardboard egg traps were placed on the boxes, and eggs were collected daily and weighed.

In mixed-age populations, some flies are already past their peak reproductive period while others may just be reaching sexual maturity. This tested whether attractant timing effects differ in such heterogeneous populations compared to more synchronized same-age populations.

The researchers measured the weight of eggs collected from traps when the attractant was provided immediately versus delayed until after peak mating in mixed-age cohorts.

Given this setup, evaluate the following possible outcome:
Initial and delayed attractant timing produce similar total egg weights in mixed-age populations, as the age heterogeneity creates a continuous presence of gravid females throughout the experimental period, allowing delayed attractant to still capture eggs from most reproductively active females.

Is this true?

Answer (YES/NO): YES